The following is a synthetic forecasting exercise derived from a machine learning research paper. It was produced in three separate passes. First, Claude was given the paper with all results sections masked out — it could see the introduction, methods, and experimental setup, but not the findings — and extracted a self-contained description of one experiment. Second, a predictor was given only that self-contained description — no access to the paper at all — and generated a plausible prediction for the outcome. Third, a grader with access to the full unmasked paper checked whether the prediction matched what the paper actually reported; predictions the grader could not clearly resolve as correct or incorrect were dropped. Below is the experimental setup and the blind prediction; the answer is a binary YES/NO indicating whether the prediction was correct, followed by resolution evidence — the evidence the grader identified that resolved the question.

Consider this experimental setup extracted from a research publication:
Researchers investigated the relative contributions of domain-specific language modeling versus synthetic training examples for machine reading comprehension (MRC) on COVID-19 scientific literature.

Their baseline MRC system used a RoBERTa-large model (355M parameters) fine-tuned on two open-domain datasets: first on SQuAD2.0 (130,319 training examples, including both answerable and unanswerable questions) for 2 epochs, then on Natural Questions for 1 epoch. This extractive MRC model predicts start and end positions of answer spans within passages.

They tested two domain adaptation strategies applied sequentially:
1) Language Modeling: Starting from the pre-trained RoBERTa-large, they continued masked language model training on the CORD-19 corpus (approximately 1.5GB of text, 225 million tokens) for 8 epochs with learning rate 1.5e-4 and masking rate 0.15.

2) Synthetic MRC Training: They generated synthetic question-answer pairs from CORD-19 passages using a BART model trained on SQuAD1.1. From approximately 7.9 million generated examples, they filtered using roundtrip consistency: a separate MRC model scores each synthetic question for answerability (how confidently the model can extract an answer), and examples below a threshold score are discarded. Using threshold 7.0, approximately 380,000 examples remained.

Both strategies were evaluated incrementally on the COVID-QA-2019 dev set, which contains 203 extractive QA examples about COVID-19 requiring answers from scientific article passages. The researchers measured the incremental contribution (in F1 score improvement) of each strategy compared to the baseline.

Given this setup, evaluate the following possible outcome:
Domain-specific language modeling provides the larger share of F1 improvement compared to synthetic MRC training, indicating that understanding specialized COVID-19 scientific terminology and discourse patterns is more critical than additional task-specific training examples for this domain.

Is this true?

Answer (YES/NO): NO